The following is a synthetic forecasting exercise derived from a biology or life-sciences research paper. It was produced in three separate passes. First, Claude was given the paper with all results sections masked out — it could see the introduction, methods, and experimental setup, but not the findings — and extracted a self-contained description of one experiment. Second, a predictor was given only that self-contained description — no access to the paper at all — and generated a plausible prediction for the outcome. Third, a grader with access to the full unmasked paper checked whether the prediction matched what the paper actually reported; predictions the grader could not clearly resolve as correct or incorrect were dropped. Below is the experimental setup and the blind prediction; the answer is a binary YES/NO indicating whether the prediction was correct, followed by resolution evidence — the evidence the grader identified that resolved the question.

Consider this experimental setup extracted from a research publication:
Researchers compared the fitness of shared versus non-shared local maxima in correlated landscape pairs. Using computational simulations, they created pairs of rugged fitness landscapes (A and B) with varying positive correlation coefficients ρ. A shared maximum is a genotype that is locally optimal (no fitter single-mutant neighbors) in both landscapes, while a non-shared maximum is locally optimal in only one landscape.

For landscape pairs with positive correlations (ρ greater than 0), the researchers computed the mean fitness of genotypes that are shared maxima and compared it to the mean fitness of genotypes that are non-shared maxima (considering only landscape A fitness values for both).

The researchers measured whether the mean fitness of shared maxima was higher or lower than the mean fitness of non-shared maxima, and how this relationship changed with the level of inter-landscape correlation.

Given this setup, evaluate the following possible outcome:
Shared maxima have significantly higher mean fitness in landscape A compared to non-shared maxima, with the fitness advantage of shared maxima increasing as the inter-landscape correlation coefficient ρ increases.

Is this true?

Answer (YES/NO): YES